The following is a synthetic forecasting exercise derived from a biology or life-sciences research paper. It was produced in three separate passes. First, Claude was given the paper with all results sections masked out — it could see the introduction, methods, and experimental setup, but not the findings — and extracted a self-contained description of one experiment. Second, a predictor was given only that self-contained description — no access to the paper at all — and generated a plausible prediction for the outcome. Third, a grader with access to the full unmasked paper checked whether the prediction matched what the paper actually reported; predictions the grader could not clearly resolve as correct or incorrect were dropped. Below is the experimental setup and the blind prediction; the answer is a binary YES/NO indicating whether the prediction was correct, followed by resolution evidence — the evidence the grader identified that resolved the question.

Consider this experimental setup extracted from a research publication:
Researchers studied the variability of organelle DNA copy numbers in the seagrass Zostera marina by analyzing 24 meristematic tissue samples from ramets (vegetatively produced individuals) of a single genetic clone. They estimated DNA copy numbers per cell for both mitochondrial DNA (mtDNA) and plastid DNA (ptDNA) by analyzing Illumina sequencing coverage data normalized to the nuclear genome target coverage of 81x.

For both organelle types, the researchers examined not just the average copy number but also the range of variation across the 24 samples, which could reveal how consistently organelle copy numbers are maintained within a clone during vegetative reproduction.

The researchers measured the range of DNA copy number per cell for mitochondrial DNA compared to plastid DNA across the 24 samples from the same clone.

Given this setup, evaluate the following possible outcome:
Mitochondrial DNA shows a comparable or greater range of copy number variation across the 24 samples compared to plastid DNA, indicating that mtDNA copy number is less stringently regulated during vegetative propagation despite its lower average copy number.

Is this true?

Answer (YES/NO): NO